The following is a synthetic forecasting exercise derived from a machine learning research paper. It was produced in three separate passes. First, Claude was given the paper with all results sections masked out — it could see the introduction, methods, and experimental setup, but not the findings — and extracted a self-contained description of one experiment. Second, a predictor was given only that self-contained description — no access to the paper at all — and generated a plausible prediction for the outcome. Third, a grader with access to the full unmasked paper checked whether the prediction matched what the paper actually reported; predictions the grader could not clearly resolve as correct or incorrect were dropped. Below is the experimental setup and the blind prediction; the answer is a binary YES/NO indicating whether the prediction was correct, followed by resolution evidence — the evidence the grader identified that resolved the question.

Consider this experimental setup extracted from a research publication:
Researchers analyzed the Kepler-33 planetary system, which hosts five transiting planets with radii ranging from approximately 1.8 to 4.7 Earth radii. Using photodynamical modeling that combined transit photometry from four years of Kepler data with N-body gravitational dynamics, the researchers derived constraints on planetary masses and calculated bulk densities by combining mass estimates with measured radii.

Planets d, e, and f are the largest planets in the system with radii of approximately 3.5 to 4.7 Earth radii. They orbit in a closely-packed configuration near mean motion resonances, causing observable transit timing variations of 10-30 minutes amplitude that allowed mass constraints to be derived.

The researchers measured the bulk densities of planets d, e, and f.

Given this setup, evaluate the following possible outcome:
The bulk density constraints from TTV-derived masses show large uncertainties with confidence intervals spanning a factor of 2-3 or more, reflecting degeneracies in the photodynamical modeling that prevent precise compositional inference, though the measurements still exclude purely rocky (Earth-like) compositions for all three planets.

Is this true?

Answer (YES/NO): NO